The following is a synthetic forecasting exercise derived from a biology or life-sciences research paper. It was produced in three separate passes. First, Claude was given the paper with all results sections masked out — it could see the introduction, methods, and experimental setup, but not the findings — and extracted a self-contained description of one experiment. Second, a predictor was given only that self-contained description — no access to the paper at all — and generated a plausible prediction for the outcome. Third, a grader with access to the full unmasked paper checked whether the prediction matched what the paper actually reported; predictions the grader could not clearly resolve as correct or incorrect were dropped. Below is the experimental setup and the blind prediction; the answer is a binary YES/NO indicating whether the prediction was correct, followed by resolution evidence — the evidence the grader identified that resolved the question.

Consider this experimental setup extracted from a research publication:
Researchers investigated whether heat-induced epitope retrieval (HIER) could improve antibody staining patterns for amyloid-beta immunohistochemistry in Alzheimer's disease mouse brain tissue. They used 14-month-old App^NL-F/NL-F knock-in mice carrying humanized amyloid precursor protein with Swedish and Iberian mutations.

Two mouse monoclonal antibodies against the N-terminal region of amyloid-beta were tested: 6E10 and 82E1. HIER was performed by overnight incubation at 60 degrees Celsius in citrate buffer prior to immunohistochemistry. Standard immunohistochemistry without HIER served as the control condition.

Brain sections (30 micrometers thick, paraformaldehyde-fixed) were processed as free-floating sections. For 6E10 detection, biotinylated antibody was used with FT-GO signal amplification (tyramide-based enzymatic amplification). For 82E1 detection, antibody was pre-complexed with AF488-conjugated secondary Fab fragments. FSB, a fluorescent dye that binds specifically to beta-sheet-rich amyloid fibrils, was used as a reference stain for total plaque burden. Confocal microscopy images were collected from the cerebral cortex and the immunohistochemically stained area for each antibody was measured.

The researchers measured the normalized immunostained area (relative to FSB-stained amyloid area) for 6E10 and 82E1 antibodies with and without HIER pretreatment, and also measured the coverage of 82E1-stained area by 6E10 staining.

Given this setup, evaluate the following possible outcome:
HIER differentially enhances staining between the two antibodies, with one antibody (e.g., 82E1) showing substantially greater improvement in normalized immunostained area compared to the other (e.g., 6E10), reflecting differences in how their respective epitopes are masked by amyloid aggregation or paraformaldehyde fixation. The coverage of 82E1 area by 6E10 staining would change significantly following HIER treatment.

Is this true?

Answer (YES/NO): NO